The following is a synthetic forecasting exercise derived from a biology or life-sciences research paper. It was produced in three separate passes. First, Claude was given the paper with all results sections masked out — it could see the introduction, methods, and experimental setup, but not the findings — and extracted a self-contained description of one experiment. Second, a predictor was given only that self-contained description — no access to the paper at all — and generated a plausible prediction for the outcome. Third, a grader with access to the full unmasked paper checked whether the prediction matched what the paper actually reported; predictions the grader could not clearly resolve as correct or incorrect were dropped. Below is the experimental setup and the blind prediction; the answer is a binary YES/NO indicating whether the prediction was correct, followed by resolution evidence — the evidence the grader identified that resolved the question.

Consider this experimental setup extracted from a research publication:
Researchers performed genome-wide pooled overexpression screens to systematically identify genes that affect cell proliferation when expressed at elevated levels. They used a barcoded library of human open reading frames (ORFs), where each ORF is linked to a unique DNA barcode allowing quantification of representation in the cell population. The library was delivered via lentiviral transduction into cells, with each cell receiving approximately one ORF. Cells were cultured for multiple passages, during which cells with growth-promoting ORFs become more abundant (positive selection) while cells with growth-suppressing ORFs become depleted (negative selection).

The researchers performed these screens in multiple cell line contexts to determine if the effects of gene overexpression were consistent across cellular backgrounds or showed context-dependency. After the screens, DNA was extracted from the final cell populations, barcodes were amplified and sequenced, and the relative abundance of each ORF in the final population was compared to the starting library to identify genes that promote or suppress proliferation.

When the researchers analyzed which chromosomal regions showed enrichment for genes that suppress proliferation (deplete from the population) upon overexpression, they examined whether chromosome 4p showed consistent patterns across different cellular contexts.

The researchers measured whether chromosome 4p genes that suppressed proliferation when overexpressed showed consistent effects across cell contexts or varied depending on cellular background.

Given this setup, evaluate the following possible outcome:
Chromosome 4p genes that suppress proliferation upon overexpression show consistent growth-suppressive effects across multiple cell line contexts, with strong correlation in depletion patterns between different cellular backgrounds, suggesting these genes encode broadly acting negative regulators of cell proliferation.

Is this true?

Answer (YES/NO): NO